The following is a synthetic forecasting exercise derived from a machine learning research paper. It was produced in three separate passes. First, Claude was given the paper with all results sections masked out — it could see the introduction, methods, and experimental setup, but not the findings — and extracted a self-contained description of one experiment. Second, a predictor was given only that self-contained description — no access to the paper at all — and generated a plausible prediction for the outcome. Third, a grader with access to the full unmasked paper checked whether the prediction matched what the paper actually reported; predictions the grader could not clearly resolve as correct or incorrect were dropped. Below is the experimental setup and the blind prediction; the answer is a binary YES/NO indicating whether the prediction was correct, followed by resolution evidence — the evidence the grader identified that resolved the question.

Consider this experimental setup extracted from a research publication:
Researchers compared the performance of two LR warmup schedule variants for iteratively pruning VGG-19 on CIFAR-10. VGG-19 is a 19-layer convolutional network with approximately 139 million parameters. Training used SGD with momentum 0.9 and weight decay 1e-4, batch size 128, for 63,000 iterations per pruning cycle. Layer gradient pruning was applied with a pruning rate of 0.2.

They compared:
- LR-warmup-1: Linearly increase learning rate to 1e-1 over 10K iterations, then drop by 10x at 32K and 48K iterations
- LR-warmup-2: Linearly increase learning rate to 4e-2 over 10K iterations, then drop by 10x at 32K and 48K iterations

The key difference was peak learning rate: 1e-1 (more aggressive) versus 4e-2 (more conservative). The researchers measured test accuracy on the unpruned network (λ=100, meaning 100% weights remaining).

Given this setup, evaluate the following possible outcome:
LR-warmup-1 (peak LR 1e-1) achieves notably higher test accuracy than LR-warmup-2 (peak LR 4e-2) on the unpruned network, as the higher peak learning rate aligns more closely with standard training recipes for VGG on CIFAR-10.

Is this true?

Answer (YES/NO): NO